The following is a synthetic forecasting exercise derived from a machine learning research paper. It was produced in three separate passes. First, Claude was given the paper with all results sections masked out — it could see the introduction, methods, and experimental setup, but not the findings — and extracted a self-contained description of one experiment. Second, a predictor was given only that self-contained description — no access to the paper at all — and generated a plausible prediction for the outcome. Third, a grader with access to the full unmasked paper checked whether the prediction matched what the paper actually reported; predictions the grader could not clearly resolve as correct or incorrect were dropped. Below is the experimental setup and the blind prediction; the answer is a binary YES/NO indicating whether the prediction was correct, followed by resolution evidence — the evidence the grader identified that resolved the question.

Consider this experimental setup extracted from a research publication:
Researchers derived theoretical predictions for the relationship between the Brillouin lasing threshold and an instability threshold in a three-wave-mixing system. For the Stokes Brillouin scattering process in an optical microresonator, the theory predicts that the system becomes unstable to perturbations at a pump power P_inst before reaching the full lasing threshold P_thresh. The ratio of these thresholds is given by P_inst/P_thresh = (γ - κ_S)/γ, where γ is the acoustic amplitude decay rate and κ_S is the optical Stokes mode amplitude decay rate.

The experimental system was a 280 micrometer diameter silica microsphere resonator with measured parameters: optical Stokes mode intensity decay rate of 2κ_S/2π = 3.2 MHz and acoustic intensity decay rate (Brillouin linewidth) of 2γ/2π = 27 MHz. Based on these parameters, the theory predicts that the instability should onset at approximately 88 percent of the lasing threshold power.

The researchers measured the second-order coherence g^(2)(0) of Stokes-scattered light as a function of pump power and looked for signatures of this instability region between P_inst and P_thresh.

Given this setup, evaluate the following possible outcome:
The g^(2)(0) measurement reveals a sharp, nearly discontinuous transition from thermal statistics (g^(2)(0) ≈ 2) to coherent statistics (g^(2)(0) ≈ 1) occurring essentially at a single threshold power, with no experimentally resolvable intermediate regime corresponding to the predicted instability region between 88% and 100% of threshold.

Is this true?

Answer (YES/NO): NO